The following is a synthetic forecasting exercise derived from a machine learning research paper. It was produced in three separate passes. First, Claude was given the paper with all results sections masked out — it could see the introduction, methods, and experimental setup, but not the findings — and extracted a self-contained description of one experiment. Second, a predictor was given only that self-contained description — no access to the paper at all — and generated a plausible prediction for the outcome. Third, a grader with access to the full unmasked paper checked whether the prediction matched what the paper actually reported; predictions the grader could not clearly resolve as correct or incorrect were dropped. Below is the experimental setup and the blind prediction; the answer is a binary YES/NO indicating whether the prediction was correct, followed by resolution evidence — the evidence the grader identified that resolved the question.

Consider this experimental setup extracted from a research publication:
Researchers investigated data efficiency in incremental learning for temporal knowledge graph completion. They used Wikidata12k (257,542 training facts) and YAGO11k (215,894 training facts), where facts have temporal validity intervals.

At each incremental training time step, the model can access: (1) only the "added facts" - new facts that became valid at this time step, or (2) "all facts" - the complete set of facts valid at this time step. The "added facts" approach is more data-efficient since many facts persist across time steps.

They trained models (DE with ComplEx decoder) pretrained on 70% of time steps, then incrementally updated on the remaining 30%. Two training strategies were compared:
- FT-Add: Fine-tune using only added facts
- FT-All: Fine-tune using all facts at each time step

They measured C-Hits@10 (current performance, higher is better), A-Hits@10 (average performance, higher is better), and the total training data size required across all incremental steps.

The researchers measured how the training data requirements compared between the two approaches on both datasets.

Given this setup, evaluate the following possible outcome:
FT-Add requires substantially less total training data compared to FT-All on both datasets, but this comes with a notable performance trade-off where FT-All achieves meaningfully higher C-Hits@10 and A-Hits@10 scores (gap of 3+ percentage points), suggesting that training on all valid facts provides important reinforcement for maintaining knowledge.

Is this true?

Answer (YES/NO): NO